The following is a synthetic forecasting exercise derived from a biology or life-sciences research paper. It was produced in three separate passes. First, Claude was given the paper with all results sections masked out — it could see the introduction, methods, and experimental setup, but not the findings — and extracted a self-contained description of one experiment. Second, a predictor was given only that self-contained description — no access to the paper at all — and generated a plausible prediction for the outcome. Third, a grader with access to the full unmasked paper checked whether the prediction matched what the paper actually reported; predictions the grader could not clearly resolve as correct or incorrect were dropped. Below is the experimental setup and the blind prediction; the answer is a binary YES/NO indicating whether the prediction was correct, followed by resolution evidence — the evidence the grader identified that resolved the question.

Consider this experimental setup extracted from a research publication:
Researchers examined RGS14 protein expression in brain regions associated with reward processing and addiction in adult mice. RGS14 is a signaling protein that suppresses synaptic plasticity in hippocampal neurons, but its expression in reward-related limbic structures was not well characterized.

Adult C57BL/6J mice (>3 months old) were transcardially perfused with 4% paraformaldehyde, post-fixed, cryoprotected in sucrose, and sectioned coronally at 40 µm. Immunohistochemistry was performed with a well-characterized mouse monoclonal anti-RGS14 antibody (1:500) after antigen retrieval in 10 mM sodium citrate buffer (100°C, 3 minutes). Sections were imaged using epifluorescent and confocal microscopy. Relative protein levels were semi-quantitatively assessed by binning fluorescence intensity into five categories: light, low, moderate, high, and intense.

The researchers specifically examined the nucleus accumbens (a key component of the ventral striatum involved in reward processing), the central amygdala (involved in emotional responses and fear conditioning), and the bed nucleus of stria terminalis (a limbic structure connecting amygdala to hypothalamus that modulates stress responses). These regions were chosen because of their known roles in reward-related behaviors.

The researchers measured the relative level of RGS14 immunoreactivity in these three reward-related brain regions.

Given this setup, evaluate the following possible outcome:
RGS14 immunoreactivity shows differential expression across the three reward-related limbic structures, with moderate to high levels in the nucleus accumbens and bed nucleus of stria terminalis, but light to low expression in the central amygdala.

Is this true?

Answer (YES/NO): NO